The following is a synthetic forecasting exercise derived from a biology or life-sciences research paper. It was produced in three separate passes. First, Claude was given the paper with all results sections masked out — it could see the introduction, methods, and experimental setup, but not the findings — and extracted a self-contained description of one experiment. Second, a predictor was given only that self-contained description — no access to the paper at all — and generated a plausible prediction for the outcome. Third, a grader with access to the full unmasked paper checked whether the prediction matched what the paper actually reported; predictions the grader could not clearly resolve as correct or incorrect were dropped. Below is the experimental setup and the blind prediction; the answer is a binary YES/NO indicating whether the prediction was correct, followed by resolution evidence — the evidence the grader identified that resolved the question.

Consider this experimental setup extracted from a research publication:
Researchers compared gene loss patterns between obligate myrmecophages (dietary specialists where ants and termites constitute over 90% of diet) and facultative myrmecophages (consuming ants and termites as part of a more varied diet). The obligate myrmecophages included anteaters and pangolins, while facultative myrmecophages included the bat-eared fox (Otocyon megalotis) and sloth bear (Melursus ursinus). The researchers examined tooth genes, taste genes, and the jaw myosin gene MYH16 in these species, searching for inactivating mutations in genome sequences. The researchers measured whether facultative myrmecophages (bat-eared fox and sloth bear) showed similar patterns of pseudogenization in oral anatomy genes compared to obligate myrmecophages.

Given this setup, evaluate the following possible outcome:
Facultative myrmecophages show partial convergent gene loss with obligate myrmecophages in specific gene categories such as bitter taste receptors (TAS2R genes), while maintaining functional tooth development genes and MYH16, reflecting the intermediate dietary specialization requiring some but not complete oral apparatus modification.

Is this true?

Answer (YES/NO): NO